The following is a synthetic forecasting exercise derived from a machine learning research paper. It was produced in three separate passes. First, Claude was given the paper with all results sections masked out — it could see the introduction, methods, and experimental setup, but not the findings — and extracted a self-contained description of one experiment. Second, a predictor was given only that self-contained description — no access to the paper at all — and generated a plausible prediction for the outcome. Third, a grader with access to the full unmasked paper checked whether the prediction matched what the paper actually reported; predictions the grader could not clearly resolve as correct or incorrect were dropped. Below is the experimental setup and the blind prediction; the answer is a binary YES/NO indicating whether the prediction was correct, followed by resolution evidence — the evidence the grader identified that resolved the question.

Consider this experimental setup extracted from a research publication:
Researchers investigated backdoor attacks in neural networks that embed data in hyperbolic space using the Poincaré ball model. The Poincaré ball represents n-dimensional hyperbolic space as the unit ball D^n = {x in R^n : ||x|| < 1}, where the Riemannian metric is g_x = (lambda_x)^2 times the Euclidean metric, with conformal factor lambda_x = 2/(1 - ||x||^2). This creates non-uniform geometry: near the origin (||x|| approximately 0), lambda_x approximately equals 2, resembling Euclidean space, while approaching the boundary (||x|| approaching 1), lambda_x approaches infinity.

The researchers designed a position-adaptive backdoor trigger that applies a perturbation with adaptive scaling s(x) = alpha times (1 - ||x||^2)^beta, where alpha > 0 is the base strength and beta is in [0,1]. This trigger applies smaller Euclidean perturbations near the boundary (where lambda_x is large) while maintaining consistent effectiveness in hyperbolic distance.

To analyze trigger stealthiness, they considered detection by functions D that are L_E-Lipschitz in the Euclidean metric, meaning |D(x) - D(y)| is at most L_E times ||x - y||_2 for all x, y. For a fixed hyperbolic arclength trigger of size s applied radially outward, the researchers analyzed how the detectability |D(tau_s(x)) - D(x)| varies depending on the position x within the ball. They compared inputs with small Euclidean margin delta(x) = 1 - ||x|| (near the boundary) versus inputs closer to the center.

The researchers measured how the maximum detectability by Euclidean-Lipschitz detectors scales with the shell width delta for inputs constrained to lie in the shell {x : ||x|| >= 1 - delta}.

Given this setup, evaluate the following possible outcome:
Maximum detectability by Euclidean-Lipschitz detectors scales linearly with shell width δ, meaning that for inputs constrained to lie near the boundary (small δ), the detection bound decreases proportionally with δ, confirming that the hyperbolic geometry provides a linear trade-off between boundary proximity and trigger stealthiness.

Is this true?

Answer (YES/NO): YES